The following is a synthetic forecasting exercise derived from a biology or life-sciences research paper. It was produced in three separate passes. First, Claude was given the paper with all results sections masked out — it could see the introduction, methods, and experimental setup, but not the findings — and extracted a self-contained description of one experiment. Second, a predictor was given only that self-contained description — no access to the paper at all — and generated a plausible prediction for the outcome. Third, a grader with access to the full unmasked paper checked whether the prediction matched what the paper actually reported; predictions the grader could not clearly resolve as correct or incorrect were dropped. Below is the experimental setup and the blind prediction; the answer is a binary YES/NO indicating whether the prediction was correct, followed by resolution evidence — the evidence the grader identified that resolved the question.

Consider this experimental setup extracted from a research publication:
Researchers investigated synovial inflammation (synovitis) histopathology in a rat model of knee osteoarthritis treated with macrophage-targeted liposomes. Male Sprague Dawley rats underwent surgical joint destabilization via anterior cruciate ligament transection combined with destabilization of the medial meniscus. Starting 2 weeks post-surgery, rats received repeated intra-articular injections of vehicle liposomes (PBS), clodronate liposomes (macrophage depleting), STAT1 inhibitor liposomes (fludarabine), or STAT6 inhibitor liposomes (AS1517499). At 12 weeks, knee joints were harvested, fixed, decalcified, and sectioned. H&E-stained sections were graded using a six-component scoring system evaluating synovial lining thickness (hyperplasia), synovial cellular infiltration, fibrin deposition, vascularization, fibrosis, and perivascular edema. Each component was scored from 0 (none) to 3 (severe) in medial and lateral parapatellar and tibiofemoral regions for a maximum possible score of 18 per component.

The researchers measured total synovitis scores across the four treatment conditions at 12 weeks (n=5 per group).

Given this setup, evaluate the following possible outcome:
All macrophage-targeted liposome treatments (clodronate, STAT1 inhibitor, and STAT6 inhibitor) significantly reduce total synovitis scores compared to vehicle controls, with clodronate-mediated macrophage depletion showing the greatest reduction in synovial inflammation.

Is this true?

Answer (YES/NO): NO